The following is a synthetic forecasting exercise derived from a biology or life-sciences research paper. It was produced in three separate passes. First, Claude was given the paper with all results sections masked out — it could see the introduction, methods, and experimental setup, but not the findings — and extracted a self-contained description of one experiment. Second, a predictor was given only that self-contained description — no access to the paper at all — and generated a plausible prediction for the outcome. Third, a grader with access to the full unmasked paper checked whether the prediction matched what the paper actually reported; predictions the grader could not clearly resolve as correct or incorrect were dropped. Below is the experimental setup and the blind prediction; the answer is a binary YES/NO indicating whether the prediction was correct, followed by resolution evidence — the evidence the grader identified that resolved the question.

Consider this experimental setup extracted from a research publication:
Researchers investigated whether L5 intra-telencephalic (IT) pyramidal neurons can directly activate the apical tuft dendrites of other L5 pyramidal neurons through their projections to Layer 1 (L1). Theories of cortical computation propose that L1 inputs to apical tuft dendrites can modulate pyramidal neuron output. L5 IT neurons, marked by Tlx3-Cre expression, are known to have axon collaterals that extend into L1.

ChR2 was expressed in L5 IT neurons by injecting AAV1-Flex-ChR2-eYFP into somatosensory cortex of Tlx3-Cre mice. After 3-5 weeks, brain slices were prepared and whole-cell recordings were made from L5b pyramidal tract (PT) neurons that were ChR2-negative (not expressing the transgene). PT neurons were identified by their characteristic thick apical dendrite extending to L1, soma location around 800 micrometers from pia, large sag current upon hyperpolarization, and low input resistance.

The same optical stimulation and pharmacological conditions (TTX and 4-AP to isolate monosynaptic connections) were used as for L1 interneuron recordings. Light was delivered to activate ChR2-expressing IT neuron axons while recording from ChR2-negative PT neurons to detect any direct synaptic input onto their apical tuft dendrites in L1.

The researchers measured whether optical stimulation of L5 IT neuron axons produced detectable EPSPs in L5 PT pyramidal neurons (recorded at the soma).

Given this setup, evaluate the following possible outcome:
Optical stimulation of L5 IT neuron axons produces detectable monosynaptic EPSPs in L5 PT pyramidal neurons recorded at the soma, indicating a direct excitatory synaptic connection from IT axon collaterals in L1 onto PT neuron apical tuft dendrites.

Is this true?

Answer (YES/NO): NO